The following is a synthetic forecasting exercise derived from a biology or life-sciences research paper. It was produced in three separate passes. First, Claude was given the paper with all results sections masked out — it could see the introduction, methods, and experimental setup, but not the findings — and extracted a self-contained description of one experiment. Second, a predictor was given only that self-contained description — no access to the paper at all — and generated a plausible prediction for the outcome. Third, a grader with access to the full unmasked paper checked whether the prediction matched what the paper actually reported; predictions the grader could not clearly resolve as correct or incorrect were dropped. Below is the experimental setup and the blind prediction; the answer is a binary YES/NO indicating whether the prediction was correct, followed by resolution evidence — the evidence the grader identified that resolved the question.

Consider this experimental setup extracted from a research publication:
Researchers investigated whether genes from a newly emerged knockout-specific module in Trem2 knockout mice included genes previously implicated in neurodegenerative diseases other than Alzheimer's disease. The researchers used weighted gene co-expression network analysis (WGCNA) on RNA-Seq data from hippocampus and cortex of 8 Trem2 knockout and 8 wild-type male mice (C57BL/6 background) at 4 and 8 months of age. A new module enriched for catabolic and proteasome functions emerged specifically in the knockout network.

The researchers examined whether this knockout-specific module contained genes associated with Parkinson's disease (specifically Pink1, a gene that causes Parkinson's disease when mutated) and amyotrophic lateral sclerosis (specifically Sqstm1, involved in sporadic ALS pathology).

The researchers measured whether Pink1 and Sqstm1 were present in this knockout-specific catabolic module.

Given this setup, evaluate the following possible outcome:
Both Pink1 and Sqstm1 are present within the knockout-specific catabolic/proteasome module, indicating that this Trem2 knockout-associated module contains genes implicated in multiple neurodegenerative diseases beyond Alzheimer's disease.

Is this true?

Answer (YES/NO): YES